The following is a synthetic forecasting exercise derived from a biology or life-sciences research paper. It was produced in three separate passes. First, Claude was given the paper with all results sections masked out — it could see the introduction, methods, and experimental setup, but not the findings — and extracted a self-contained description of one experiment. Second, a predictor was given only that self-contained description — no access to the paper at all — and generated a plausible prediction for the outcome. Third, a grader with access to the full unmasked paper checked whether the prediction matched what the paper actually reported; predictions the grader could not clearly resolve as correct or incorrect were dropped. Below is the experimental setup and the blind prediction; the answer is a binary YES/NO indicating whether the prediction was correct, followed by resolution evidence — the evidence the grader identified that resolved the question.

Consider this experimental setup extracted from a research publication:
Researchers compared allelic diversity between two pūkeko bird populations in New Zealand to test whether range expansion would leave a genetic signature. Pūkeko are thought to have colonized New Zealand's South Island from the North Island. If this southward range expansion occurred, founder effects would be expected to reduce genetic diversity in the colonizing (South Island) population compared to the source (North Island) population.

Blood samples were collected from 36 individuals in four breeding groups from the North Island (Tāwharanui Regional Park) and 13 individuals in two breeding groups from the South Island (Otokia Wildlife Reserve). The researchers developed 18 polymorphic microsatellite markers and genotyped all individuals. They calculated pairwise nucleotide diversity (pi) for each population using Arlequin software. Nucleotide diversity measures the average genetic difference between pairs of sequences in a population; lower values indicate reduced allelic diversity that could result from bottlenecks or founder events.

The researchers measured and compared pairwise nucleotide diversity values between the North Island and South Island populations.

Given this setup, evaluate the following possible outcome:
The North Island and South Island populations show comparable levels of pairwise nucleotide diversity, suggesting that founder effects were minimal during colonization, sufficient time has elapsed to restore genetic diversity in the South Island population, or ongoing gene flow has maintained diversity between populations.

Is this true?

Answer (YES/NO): YES